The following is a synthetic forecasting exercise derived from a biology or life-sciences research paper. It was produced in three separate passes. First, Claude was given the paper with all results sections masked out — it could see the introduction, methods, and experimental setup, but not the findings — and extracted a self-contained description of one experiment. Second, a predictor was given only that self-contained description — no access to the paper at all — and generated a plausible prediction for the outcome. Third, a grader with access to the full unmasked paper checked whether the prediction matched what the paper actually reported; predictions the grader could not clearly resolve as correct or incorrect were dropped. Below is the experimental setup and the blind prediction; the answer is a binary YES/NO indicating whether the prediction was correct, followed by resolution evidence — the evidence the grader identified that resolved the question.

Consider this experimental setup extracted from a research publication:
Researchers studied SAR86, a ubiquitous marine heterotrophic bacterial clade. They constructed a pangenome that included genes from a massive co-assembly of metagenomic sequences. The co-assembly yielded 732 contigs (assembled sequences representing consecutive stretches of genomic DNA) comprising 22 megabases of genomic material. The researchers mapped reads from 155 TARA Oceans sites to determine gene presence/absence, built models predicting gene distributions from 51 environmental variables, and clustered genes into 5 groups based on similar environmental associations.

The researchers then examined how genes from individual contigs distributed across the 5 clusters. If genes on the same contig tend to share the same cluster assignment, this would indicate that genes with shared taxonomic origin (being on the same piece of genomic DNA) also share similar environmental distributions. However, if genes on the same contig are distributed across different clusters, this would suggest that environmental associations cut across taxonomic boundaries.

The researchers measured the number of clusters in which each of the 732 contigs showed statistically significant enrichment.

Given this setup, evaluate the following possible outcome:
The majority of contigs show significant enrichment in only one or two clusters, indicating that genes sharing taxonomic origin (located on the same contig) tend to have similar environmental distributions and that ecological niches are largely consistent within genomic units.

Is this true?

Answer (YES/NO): YES